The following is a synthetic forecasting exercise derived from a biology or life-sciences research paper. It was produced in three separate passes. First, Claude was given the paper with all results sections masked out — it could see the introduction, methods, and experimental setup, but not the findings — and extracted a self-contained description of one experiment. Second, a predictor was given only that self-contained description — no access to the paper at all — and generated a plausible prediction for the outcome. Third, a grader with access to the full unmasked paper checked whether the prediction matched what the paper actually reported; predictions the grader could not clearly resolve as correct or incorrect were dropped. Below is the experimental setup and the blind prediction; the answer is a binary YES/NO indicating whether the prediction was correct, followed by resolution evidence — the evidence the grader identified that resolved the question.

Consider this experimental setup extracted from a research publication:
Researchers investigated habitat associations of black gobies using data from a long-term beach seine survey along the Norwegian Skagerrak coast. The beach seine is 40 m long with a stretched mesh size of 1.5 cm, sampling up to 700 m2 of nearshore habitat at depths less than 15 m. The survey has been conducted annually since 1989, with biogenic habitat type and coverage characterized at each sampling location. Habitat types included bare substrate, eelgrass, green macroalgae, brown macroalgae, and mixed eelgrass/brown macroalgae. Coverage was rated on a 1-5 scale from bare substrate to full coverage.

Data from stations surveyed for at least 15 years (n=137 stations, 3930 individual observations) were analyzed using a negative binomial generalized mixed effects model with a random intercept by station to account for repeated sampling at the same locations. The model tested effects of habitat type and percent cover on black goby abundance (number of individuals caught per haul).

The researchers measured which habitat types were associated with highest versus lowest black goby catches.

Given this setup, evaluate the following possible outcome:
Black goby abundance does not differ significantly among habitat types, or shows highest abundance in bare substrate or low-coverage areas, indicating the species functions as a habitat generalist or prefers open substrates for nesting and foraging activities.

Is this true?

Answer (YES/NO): NO